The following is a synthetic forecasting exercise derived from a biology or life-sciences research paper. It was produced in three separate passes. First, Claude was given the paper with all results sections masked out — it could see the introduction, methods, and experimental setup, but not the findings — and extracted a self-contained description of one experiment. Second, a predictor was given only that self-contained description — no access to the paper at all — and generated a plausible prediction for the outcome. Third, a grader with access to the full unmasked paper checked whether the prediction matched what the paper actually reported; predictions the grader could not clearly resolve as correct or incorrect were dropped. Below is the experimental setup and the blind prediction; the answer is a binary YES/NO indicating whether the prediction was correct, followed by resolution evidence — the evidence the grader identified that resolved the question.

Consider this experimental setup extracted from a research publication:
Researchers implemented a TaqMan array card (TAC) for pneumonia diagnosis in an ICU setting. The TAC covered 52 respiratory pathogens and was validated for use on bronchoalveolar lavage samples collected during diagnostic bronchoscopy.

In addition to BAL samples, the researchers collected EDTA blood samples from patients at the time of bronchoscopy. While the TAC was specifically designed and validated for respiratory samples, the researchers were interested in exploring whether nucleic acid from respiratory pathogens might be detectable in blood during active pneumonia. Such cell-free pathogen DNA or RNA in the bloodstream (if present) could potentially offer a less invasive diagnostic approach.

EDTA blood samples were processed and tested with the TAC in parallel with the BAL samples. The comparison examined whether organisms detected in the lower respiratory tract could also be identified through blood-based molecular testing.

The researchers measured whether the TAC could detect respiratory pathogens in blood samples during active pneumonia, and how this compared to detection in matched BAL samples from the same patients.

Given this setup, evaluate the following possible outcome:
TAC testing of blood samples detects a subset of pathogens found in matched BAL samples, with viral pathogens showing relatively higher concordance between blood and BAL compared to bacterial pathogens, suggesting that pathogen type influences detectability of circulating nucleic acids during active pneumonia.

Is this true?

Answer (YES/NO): NO